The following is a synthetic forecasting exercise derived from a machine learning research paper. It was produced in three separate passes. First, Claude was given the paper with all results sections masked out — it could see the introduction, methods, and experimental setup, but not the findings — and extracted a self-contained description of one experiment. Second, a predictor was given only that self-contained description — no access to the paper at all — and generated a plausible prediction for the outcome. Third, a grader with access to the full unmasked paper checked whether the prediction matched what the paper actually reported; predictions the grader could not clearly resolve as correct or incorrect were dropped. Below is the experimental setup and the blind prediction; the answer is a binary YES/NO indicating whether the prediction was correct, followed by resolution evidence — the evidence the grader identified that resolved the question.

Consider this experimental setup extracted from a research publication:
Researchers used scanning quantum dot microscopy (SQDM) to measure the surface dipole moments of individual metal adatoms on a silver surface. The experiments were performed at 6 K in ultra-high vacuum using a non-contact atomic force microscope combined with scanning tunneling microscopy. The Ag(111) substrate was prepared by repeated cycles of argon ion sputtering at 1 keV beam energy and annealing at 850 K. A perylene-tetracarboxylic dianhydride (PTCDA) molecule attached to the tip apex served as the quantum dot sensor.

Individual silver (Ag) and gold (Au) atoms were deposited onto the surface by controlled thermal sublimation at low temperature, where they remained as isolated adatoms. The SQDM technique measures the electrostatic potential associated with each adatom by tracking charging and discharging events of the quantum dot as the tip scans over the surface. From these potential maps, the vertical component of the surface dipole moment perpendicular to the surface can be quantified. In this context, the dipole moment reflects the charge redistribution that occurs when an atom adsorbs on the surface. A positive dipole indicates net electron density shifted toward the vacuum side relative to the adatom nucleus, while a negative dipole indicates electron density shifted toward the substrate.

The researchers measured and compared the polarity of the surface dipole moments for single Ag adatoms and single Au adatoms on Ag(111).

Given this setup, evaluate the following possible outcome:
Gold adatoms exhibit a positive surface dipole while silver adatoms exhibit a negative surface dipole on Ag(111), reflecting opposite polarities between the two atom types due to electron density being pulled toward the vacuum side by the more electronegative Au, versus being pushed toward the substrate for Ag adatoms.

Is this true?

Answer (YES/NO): NO